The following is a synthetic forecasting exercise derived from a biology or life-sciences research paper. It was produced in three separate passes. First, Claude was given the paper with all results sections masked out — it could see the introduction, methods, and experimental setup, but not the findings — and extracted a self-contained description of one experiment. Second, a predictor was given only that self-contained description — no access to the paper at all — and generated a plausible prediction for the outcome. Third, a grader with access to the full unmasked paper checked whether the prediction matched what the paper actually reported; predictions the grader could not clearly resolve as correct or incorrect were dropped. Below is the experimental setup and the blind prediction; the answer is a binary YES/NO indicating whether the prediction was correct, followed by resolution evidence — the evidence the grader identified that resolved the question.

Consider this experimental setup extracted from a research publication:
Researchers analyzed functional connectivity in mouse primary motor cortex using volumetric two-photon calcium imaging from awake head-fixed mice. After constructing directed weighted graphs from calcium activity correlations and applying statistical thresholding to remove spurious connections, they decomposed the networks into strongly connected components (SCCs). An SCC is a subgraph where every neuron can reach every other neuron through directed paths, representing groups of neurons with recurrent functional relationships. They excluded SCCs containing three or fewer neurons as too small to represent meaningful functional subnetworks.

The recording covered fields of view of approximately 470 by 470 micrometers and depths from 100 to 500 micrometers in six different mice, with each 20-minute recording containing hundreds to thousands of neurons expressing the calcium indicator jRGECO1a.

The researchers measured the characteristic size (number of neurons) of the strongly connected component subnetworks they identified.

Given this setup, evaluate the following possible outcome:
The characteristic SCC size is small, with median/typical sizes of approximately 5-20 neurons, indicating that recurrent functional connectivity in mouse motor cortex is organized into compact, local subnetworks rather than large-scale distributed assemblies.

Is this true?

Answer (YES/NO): YES